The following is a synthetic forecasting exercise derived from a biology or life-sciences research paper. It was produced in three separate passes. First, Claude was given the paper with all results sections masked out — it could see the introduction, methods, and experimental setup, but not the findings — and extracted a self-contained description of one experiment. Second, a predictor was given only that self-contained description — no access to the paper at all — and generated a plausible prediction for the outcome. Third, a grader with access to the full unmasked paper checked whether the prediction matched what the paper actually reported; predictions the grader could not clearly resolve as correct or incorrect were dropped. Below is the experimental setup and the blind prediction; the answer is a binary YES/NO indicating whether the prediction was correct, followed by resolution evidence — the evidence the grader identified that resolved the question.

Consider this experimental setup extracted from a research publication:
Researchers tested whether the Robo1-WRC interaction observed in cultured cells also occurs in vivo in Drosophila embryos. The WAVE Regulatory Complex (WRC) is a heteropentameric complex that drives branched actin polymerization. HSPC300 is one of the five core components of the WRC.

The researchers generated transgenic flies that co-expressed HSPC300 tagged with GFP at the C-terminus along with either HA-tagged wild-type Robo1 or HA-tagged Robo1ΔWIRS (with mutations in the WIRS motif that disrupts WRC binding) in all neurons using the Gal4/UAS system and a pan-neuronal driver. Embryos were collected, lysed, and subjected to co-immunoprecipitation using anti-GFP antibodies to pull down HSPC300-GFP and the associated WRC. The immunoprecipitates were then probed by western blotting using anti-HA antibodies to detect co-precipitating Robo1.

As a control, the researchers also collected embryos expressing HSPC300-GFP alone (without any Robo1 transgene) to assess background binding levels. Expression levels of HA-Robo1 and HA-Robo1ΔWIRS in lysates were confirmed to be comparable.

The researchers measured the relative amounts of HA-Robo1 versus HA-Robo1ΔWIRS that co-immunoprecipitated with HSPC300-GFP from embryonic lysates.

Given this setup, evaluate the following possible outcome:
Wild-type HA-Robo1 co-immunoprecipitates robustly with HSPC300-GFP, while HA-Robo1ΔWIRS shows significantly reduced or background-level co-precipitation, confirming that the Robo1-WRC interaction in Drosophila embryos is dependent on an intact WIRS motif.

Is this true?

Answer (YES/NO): YES